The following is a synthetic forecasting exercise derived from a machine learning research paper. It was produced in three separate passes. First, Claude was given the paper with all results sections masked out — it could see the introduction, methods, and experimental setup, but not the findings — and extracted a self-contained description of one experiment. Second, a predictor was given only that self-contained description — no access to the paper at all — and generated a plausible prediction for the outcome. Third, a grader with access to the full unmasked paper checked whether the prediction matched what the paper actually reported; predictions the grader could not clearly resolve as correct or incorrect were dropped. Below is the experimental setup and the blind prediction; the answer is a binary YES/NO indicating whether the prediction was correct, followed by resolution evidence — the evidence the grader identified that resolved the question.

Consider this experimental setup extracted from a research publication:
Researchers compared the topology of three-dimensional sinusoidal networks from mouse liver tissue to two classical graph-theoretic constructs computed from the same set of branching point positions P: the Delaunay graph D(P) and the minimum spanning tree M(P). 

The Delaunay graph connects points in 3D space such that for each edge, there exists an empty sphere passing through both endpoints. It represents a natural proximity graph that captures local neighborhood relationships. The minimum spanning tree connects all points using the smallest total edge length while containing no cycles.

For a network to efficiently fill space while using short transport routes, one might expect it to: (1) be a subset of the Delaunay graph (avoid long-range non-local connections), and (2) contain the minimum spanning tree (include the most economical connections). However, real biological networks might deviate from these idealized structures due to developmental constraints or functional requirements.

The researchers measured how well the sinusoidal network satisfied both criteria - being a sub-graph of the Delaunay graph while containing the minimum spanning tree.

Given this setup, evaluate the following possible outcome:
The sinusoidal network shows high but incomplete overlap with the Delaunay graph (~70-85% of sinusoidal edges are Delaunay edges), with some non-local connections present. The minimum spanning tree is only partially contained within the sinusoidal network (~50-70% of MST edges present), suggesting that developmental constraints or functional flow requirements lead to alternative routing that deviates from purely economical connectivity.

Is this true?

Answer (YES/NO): NO